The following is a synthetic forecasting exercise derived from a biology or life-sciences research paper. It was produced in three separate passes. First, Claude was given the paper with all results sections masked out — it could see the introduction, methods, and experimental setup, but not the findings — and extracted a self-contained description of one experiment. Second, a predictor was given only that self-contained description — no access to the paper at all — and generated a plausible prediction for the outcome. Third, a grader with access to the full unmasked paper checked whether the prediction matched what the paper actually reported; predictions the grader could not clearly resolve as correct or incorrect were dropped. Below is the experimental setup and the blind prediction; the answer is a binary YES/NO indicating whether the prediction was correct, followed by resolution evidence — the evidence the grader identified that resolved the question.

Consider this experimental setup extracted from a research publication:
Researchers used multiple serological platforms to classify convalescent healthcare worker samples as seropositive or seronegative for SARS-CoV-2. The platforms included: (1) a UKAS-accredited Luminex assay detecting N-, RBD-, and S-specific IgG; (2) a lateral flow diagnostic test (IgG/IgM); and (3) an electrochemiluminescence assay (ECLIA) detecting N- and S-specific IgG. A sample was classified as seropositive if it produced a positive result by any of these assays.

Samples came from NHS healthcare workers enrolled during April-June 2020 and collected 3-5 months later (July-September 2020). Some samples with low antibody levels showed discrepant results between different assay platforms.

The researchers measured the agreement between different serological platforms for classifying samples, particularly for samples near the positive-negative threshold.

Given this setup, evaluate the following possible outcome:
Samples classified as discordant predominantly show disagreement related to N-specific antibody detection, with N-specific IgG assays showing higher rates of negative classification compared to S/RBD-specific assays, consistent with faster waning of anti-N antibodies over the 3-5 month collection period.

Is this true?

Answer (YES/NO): NO